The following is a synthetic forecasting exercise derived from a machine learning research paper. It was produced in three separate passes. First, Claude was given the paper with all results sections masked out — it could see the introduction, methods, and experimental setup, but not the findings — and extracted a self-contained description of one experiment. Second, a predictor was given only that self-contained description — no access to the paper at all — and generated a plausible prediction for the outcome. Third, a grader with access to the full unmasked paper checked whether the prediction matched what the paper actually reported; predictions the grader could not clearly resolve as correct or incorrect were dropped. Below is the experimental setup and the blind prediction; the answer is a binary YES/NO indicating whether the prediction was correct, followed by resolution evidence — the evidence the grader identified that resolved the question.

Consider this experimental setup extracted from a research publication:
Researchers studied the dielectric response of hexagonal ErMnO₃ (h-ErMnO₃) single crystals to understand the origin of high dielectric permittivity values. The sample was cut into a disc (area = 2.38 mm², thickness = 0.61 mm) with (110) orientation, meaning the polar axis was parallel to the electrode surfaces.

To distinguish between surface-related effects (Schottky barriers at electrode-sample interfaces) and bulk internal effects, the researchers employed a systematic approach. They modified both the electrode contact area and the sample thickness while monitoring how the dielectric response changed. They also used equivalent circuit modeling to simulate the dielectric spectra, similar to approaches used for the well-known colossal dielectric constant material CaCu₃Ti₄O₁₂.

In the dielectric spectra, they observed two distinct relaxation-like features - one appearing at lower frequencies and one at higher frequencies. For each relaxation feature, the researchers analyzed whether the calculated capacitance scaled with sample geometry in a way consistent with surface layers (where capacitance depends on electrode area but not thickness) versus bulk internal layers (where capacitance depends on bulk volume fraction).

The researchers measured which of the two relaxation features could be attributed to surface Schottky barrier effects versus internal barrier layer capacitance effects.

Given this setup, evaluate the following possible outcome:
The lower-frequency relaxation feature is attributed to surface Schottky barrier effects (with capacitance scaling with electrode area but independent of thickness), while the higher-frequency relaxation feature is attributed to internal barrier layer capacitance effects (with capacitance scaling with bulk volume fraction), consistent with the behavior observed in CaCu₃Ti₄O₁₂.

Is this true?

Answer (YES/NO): YES